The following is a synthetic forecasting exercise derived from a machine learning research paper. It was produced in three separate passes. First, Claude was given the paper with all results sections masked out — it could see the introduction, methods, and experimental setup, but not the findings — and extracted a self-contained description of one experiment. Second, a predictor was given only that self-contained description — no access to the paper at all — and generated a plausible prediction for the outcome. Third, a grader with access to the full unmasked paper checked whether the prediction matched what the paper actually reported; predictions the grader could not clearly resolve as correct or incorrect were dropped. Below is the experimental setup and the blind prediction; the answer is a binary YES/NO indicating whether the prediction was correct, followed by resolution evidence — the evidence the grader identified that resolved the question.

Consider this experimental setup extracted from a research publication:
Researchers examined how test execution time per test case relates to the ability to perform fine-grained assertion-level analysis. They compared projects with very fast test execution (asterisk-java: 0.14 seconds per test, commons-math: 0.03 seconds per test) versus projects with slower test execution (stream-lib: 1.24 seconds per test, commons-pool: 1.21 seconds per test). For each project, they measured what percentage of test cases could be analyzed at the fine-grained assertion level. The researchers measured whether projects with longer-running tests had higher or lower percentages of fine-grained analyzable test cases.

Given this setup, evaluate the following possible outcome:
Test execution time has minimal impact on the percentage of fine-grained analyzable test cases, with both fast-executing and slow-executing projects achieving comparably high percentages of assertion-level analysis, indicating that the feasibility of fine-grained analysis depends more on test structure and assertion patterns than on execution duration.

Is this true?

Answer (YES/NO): NO